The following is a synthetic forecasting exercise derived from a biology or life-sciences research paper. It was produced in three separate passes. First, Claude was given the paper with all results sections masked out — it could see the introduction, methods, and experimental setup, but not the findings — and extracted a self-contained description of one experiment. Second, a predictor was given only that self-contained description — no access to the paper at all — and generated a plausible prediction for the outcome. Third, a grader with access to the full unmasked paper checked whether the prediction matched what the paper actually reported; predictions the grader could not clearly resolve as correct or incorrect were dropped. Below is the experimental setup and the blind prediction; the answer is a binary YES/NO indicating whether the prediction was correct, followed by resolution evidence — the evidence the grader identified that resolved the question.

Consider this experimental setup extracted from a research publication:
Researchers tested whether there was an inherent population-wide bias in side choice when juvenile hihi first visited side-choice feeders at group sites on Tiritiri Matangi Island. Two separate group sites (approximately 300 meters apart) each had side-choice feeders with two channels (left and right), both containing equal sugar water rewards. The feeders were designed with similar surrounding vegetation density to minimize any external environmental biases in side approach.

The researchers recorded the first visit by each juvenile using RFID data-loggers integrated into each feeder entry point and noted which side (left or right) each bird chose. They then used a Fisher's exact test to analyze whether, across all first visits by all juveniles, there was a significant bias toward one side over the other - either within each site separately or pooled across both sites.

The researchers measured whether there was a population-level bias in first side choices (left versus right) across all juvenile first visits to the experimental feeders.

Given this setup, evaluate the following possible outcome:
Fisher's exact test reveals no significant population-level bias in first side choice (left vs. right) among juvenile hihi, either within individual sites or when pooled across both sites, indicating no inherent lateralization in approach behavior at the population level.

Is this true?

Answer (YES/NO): YES